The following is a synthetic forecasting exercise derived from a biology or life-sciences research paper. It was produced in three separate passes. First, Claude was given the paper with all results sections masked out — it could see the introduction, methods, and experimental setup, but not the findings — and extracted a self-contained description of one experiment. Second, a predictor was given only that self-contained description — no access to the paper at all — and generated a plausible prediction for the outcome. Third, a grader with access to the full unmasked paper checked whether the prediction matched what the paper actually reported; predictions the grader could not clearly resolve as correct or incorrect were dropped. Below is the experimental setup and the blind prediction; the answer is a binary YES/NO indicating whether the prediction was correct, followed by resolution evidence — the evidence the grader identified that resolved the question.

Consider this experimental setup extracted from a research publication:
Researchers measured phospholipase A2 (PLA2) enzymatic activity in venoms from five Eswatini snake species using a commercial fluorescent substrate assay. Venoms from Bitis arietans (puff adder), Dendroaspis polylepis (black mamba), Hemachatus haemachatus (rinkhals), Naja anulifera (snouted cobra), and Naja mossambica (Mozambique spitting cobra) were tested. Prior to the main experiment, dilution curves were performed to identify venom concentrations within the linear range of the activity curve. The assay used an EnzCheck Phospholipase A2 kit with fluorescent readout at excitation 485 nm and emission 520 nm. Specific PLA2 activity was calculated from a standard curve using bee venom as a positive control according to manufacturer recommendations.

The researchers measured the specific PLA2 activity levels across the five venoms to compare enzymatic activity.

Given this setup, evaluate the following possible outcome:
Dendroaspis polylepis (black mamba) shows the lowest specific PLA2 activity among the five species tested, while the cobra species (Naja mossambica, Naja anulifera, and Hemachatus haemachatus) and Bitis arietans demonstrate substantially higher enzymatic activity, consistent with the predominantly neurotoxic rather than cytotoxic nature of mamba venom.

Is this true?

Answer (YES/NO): NO